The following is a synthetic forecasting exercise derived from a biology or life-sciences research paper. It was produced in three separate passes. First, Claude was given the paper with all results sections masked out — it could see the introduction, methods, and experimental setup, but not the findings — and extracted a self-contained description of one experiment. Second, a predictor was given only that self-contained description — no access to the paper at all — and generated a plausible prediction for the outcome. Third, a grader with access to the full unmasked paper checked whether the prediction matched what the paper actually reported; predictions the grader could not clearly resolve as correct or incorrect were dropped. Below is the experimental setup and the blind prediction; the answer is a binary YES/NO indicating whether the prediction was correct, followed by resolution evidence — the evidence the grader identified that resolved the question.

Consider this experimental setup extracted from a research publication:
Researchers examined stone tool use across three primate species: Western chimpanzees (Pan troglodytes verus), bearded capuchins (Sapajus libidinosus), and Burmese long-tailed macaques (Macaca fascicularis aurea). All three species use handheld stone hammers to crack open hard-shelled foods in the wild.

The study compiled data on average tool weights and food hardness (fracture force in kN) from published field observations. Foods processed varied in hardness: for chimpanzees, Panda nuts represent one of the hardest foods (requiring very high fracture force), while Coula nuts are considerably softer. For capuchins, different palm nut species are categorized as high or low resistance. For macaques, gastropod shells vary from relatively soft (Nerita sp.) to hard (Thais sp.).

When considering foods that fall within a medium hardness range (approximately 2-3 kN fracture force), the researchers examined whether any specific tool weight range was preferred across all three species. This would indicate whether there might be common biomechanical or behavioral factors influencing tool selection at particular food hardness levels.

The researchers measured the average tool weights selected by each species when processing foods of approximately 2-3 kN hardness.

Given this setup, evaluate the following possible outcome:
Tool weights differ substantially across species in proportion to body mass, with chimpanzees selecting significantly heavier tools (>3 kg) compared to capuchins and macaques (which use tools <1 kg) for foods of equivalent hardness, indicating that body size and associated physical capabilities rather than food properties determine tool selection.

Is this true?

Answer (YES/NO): NO